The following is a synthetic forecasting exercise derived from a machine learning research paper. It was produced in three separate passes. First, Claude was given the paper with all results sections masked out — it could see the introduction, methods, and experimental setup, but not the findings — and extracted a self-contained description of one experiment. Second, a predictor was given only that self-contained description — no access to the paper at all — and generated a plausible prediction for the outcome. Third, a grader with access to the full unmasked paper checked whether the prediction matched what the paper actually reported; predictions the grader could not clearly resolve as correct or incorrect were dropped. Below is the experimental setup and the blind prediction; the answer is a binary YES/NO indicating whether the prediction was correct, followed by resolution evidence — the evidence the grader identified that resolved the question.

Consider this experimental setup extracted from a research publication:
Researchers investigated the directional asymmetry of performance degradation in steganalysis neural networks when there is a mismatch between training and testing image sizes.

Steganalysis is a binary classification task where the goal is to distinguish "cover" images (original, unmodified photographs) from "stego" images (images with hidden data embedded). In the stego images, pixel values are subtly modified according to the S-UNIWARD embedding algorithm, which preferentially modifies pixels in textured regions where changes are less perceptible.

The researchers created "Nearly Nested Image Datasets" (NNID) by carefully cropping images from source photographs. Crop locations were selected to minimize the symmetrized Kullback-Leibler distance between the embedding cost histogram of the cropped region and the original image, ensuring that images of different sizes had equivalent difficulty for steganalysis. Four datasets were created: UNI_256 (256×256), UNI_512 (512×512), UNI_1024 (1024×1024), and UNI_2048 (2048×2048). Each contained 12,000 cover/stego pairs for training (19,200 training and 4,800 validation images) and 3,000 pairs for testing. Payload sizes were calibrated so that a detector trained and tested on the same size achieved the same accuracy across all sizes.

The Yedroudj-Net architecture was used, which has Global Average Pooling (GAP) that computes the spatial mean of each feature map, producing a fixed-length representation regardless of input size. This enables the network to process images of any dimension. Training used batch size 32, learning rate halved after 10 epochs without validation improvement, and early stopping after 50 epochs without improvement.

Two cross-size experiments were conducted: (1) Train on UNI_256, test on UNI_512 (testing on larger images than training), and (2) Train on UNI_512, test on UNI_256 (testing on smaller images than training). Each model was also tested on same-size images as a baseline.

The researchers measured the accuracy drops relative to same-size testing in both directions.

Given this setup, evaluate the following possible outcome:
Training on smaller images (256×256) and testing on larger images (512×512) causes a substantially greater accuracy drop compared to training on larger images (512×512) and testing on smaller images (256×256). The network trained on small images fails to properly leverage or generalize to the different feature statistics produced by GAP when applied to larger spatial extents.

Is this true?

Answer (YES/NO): NO